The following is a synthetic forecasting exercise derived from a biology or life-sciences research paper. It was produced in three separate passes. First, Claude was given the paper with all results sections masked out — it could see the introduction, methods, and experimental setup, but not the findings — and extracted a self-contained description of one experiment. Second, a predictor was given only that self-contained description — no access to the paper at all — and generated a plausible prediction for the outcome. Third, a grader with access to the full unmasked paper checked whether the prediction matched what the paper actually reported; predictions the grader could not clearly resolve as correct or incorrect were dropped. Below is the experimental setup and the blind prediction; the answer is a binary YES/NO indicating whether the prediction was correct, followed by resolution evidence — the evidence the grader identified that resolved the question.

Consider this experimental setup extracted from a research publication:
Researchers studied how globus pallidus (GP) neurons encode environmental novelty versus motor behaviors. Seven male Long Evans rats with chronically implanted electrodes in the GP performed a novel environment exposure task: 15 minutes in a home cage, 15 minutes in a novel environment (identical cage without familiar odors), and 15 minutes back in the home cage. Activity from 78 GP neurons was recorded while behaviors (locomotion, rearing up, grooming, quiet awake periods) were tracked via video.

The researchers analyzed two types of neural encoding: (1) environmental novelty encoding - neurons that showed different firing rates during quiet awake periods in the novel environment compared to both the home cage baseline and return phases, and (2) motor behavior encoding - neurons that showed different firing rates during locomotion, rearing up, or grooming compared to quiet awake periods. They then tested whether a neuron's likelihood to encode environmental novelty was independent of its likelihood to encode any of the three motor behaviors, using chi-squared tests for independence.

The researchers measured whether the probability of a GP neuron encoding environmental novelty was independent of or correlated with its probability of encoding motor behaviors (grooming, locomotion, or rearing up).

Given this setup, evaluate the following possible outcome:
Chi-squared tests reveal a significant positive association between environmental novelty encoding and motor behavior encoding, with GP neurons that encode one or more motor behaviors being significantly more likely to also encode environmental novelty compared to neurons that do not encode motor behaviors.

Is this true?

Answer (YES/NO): NO